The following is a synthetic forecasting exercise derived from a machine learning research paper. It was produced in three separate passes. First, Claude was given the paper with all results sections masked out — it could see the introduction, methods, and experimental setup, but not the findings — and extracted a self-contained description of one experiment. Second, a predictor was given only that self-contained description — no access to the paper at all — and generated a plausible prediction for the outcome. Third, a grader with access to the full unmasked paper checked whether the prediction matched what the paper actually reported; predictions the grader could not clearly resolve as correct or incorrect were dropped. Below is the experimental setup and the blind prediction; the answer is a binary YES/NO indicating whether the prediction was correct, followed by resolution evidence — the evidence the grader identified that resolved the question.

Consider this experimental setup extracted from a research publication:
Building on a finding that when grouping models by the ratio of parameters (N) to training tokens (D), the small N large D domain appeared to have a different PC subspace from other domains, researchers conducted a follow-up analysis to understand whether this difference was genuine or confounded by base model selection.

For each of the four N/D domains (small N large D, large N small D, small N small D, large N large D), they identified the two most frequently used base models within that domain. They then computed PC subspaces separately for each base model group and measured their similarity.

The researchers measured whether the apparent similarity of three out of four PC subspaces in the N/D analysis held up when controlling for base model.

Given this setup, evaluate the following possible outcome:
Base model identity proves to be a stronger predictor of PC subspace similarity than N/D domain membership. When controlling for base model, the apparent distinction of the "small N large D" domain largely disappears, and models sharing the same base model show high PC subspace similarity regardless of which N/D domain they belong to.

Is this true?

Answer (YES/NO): NO